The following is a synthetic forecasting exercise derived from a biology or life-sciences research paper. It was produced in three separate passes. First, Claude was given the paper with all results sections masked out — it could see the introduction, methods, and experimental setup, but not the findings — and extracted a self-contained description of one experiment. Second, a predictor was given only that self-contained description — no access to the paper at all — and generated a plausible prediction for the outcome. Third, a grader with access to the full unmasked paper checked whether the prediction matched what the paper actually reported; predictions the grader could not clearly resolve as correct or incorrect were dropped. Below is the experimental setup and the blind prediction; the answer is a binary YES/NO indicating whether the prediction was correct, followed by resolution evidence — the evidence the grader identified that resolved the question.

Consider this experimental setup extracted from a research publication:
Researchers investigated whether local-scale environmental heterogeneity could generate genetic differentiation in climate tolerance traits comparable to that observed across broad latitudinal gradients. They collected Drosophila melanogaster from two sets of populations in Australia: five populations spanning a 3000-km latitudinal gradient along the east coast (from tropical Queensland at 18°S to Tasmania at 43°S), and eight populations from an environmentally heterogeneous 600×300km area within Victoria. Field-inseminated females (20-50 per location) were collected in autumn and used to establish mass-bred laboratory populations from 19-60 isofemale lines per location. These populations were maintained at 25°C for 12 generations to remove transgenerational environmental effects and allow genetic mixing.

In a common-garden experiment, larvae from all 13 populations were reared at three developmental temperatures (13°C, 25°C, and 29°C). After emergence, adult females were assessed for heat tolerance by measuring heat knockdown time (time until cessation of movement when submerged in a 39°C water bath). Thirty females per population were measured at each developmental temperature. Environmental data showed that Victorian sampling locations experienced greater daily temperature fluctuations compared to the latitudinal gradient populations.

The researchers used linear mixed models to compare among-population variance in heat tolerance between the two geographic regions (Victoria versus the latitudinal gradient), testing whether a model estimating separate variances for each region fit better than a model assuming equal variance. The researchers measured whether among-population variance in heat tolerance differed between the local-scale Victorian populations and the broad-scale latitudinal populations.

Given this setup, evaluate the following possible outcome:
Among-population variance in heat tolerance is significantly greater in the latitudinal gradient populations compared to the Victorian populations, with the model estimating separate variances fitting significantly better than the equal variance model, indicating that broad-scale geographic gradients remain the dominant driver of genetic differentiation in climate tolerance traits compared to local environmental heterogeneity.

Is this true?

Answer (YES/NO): NO